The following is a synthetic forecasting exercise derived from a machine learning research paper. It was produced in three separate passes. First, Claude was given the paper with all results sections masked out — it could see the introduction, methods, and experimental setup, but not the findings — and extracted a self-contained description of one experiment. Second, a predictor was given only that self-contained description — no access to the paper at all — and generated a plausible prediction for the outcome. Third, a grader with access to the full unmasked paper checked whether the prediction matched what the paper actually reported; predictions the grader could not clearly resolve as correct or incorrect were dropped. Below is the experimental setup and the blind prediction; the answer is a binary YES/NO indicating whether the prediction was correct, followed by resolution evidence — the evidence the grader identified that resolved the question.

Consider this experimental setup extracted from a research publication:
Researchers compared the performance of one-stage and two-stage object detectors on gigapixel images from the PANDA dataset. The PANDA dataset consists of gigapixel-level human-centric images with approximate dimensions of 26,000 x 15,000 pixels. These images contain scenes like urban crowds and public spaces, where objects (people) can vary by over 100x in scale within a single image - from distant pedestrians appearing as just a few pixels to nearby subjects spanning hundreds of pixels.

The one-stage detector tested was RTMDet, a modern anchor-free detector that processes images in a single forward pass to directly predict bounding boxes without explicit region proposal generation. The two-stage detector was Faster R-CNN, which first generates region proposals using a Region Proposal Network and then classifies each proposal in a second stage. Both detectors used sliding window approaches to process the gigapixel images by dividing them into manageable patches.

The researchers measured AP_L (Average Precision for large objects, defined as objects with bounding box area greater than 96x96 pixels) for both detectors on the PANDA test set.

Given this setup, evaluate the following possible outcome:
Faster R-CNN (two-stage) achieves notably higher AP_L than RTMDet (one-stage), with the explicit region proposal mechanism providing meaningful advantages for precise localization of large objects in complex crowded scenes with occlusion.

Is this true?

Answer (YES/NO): NO